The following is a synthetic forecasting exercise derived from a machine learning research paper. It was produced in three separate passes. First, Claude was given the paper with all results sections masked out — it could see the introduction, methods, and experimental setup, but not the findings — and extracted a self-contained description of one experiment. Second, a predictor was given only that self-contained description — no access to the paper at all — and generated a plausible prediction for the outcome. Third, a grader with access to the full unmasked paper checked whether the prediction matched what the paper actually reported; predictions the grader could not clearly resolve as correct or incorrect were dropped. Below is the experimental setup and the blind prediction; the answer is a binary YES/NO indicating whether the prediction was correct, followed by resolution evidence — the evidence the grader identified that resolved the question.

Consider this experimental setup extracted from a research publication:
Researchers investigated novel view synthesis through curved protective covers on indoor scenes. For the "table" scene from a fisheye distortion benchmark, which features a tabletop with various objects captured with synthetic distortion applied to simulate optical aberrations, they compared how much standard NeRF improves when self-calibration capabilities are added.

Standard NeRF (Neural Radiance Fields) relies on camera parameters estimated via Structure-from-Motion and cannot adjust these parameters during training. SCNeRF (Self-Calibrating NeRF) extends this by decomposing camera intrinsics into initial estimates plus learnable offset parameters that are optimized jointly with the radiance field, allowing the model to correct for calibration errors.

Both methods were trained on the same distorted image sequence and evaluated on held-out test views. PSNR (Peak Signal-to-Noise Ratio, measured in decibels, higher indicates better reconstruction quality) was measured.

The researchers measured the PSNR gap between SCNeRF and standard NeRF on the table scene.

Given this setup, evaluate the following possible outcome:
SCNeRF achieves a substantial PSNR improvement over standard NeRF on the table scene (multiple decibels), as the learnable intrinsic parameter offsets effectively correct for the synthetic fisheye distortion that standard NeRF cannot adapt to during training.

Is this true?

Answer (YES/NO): NO